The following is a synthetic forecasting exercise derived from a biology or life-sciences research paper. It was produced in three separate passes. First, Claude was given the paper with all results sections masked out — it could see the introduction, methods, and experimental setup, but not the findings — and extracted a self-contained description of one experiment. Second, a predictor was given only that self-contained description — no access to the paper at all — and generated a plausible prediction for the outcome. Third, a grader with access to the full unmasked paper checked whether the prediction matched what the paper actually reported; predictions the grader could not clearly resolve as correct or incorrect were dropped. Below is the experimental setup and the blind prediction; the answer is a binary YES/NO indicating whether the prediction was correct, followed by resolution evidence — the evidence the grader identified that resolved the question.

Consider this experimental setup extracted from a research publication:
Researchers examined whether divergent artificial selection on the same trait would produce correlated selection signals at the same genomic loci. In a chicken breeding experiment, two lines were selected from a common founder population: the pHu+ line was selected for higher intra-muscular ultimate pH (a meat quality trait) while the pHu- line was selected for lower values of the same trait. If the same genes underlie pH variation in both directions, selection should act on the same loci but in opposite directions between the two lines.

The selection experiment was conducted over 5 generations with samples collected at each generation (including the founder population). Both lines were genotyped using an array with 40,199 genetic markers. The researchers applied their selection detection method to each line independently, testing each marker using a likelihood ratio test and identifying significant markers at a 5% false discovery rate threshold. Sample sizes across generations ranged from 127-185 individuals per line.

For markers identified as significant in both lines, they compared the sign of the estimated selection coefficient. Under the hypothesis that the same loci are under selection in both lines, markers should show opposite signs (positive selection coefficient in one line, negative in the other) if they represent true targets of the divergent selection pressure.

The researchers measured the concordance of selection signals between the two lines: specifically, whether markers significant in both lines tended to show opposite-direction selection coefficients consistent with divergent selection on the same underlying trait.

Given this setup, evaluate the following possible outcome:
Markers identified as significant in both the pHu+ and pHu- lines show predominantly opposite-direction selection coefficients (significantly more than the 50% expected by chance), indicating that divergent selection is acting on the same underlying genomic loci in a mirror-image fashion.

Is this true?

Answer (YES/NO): YES